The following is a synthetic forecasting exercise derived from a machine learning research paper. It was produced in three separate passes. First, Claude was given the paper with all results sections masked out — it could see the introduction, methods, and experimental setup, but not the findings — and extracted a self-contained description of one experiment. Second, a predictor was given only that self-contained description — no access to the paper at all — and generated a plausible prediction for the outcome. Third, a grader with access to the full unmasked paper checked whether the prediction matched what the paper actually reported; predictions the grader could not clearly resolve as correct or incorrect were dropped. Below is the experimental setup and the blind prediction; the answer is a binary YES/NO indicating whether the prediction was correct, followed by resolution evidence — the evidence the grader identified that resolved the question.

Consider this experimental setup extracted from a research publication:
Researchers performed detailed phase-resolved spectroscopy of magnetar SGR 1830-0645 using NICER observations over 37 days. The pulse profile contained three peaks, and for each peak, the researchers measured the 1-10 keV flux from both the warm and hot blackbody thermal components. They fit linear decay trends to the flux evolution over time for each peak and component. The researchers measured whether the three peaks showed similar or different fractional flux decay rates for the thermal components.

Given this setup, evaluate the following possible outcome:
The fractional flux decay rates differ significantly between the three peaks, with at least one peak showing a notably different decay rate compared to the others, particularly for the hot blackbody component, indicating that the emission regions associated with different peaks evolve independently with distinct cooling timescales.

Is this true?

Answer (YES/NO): NO